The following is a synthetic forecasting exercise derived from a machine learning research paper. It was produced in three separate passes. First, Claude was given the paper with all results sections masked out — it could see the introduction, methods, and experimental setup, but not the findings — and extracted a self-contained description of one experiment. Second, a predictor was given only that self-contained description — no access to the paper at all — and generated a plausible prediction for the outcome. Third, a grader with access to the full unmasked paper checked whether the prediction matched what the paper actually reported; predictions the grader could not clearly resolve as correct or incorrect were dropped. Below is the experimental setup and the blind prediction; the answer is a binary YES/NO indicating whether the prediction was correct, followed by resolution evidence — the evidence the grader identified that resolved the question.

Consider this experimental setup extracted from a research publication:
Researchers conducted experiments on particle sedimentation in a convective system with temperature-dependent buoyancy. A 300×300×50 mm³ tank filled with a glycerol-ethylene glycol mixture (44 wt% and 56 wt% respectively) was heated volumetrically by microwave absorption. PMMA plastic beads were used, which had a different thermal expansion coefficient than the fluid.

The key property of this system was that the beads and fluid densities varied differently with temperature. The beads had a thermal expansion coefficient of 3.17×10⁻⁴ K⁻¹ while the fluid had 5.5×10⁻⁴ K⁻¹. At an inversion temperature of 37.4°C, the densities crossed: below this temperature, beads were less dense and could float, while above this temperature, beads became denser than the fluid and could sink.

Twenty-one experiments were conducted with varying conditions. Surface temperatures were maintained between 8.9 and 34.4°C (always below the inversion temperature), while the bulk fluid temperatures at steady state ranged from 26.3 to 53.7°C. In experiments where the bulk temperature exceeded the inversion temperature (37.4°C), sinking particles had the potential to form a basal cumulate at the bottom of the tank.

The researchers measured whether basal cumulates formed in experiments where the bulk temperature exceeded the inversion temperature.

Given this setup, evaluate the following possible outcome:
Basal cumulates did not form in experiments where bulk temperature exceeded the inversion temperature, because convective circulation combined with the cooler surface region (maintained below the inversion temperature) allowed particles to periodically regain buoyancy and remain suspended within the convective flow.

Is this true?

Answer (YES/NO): NO